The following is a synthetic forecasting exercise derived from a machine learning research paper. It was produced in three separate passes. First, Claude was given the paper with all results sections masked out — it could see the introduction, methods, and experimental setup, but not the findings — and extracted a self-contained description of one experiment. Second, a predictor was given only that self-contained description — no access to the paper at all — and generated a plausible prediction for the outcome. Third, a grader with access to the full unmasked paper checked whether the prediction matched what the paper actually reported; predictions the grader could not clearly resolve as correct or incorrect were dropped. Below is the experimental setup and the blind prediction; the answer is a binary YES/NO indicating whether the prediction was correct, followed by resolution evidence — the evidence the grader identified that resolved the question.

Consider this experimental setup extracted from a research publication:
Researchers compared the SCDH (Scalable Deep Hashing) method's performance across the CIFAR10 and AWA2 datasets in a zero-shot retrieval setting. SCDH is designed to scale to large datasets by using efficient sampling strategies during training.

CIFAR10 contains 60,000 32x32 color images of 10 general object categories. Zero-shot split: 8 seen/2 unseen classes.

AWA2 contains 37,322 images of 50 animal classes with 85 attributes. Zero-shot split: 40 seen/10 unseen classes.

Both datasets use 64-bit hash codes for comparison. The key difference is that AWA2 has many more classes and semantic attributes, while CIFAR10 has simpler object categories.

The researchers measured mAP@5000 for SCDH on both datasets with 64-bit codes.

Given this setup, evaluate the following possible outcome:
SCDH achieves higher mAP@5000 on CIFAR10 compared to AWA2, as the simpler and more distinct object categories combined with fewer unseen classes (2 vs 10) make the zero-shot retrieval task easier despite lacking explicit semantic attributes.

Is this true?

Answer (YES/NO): NO